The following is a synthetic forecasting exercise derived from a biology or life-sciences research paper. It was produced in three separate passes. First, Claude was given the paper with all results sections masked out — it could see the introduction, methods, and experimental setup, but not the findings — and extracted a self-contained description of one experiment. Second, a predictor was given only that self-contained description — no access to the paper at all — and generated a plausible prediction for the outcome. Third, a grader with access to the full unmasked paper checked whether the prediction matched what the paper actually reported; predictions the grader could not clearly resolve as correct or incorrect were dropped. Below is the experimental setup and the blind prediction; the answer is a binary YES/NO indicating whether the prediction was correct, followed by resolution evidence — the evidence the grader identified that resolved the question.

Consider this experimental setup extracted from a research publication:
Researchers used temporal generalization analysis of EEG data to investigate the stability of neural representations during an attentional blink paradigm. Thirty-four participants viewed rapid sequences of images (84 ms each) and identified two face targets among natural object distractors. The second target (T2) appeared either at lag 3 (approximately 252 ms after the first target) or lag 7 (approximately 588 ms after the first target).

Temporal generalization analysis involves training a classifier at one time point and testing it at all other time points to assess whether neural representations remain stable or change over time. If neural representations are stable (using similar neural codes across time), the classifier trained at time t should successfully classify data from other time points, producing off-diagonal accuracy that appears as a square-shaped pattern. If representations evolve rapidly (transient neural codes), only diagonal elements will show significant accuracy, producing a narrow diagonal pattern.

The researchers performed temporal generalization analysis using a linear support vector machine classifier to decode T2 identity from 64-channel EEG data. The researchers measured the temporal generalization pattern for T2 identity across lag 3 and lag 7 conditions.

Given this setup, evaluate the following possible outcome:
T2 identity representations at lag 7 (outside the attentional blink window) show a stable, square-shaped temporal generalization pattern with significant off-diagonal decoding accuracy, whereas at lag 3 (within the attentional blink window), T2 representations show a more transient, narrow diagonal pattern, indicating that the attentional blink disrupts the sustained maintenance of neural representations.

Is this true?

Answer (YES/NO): YES